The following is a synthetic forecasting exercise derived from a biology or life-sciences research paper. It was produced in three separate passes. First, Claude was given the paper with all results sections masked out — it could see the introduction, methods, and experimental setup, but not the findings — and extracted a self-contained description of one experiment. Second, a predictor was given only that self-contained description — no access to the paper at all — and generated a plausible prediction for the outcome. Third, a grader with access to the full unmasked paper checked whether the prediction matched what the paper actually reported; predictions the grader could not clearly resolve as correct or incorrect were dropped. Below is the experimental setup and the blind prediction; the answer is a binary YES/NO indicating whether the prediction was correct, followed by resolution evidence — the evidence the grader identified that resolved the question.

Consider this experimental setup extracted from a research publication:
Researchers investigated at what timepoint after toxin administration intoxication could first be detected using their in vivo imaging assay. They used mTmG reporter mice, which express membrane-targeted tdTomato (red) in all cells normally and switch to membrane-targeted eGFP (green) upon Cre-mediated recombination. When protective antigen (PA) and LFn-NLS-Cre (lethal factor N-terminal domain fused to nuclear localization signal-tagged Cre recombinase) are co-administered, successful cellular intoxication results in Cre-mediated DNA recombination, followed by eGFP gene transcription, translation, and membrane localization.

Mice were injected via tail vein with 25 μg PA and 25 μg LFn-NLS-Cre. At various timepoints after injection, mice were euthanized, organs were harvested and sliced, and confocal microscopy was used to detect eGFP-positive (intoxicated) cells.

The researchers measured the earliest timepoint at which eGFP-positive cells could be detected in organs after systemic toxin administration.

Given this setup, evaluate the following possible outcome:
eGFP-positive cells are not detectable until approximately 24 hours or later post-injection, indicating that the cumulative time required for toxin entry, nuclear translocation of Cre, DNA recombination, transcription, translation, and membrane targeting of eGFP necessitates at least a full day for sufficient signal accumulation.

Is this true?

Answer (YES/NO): NO